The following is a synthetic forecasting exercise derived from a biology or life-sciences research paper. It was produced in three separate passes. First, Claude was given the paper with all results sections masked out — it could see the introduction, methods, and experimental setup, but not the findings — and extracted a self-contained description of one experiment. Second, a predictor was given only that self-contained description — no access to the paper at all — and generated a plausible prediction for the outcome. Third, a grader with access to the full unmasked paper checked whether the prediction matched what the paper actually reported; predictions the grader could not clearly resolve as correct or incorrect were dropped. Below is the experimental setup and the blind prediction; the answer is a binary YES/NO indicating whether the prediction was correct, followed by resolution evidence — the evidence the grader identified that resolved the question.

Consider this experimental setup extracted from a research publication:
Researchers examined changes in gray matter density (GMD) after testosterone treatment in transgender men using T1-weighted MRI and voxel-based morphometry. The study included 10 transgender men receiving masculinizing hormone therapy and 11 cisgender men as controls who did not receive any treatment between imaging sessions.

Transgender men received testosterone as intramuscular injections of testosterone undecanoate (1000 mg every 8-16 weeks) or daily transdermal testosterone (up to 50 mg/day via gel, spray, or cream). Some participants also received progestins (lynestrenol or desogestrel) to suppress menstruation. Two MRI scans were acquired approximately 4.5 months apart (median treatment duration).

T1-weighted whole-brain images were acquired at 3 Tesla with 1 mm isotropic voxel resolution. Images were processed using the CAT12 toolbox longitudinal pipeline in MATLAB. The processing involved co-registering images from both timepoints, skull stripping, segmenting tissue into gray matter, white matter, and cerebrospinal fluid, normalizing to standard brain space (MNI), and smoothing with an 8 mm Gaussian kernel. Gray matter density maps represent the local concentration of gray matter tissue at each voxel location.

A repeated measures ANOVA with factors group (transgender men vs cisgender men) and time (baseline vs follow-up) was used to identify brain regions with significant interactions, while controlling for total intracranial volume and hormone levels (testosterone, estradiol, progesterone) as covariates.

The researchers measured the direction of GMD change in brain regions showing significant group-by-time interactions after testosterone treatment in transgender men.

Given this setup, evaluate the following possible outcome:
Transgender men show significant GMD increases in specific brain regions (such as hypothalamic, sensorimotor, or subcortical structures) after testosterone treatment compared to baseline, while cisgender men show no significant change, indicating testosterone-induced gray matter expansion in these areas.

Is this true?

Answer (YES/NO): NO